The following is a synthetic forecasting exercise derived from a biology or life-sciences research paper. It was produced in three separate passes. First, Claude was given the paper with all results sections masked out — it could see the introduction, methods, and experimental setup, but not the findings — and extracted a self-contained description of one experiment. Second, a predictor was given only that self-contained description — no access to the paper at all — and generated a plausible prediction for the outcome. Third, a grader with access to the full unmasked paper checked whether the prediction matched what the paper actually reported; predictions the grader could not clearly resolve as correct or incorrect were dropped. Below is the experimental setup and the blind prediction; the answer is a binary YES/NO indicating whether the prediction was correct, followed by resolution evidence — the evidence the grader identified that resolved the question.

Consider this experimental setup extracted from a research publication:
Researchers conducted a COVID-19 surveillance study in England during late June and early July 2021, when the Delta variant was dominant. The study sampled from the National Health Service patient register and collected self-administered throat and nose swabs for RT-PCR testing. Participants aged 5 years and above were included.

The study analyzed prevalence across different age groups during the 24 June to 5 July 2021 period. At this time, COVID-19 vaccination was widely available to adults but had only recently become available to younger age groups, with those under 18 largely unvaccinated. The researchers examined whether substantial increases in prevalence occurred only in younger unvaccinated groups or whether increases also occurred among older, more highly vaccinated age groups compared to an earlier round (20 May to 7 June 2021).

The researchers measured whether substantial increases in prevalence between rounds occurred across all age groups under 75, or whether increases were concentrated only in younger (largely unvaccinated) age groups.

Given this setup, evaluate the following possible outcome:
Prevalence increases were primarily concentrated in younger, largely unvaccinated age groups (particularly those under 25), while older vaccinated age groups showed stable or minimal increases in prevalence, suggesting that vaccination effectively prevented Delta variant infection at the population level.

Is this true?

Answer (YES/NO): NO